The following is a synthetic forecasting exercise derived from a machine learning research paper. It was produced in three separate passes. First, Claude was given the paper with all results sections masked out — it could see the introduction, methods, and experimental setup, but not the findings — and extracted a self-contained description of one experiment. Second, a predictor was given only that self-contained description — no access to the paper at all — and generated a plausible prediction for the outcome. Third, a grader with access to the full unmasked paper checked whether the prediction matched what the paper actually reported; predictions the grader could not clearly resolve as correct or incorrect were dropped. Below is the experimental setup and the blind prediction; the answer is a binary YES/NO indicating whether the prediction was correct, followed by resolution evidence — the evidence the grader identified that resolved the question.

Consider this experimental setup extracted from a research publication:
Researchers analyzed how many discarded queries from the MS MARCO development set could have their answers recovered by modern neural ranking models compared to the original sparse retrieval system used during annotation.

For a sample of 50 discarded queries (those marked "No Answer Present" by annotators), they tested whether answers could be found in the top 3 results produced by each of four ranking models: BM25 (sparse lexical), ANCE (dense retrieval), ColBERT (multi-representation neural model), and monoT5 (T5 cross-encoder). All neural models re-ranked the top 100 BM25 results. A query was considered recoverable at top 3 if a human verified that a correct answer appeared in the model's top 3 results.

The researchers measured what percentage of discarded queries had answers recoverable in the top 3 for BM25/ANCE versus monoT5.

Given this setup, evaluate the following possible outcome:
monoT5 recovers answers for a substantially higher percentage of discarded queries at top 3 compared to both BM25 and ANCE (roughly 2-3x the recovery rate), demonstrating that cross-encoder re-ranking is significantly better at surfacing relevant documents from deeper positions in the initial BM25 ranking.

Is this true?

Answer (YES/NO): NO